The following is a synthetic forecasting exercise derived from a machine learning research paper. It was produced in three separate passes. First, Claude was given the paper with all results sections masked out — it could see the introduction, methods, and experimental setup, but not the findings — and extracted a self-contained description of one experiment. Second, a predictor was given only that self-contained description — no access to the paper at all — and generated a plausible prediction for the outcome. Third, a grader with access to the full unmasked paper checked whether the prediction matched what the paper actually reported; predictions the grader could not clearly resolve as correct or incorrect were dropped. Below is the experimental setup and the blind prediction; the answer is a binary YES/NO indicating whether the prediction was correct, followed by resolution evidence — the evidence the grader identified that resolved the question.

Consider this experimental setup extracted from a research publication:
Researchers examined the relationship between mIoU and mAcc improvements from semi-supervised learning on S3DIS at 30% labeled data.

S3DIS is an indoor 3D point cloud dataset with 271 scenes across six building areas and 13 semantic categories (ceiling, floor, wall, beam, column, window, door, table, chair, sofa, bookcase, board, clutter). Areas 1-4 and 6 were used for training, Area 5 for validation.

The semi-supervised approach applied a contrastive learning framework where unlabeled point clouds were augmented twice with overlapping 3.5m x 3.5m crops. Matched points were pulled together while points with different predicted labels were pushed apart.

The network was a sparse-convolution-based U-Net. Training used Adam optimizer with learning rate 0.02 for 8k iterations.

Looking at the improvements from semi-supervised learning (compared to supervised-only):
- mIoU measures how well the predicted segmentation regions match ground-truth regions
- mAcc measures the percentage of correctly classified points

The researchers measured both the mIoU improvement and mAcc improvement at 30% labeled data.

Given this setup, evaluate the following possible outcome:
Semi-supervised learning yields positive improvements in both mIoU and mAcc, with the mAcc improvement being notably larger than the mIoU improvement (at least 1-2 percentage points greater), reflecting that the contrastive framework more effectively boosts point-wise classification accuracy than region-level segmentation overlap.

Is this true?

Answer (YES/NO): NO